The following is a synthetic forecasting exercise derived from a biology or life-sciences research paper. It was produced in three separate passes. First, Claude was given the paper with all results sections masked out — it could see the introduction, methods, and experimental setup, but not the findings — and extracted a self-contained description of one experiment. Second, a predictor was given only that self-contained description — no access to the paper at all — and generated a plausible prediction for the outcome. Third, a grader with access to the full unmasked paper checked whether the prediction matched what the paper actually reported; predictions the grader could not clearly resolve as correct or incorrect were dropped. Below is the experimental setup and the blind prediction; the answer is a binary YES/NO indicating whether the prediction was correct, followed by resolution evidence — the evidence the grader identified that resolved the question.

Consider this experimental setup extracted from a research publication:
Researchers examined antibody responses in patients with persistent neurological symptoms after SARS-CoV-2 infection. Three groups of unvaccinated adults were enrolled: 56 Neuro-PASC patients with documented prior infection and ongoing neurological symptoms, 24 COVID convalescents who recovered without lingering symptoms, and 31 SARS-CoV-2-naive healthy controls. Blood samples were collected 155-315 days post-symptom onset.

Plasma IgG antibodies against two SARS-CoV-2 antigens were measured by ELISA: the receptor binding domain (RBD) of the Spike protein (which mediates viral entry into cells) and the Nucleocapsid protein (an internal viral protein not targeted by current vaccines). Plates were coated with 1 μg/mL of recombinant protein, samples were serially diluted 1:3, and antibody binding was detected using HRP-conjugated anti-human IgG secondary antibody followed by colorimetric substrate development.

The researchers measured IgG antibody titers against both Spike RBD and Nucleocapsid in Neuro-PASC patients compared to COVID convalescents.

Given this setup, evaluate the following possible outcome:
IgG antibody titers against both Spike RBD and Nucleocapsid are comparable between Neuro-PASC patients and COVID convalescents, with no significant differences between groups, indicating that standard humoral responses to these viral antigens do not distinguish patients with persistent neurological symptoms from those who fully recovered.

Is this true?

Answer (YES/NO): NO